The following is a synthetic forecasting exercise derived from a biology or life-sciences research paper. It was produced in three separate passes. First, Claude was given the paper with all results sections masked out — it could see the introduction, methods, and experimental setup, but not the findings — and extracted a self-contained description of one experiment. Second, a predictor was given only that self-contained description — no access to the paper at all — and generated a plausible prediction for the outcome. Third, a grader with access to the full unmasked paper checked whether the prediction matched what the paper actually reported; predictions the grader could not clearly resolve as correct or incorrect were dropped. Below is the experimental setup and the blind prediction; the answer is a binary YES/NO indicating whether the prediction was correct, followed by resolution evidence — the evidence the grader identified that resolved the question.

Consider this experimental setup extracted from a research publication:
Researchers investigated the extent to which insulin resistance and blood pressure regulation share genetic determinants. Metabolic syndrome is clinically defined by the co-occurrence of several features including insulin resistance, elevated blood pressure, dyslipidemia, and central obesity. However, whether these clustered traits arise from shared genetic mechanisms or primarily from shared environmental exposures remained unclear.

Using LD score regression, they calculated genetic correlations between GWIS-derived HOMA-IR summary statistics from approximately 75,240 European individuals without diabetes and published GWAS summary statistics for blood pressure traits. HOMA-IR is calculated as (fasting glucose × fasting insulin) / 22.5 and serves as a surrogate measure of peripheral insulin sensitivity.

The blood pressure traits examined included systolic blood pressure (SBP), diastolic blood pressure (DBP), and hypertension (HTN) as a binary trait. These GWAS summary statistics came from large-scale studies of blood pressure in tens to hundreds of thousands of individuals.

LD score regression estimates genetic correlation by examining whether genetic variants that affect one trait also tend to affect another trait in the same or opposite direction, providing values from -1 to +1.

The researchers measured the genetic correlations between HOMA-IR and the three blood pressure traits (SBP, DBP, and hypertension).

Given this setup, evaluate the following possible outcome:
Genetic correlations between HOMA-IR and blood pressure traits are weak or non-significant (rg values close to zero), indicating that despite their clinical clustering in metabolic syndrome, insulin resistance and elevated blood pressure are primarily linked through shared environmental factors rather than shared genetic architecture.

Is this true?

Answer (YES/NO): YES